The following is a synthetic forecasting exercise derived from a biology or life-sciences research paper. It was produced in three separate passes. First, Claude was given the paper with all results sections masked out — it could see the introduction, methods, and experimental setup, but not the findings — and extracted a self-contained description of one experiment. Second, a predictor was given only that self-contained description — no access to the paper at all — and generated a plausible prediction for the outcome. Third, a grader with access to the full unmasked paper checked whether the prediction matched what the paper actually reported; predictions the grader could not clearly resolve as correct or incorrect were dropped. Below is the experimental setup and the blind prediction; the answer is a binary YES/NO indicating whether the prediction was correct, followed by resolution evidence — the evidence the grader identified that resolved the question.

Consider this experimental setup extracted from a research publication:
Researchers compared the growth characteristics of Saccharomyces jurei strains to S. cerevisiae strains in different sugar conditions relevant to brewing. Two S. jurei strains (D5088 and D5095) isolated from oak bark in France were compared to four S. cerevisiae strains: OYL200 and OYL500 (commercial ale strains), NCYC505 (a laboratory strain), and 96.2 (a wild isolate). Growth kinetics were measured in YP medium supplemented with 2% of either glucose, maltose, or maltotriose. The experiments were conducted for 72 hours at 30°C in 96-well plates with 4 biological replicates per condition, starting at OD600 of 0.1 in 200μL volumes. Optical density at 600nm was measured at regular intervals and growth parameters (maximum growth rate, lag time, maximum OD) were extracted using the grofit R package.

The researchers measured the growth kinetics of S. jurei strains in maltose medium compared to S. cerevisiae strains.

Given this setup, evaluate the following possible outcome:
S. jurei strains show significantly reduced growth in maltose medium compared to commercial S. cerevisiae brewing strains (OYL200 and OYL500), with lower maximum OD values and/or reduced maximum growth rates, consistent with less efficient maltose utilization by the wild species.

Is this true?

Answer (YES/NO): YES